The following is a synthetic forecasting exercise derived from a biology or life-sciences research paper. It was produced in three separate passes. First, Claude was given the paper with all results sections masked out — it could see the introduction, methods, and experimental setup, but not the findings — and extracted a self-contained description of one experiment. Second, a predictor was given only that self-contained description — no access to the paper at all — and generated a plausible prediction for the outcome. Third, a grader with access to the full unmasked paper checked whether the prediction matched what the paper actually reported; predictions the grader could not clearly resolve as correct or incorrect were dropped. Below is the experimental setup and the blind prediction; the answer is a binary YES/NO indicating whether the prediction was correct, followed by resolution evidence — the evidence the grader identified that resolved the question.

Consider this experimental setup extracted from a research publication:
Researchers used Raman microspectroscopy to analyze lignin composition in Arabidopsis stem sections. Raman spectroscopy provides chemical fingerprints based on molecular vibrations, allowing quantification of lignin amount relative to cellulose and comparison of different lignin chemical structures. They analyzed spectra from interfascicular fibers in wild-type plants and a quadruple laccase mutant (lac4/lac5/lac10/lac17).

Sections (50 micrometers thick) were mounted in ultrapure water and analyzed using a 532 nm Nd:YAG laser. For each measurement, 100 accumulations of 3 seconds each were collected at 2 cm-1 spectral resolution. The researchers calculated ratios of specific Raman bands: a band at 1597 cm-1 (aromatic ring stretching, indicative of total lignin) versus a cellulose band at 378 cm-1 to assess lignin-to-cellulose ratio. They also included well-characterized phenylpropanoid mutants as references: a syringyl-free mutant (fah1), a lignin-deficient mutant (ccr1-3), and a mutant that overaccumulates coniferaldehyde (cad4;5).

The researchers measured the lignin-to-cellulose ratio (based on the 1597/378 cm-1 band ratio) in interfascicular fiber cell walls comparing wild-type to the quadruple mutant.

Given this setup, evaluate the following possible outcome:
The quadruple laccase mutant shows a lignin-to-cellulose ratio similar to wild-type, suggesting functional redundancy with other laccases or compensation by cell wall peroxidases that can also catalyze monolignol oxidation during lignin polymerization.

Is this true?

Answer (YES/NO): NO